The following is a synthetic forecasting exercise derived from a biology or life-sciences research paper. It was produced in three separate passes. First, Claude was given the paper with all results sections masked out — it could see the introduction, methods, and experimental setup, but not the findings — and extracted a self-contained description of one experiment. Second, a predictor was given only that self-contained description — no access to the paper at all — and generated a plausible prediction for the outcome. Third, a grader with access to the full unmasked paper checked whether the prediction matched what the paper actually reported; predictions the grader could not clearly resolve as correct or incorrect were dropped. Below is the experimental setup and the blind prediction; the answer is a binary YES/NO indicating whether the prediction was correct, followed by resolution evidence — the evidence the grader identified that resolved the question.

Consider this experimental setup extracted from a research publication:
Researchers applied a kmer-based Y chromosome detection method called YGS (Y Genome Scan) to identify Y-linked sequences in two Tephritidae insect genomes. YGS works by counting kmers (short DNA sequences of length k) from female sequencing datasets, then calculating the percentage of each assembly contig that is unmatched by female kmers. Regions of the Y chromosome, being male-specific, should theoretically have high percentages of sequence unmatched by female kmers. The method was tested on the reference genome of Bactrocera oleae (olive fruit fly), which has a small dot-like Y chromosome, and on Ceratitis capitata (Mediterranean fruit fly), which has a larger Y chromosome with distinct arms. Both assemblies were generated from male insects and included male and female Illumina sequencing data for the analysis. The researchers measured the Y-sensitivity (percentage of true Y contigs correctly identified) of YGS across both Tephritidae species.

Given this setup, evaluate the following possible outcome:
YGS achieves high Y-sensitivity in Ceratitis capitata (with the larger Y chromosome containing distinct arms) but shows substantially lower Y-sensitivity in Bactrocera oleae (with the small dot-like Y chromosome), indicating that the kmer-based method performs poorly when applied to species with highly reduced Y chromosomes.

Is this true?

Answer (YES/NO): YES